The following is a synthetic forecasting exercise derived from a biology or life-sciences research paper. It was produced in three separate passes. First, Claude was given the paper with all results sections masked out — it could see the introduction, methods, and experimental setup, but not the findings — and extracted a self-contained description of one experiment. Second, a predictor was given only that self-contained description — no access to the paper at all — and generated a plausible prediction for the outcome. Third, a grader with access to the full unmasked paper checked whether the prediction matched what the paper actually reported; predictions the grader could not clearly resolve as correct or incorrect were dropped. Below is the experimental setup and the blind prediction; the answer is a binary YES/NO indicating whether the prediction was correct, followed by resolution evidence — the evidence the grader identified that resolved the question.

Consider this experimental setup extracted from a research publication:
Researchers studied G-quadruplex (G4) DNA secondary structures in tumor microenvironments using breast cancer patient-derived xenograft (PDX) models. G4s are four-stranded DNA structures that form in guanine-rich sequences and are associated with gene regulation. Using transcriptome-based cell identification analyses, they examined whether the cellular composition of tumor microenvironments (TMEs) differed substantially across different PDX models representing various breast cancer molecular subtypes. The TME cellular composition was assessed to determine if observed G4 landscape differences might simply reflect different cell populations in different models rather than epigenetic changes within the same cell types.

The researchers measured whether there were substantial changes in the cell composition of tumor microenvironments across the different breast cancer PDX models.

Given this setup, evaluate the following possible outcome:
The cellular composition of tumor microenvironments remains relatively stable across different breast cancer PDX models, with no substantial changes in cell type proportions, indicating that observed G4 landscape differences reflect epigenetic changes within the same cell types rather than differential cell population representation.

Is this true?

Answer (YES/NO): YES